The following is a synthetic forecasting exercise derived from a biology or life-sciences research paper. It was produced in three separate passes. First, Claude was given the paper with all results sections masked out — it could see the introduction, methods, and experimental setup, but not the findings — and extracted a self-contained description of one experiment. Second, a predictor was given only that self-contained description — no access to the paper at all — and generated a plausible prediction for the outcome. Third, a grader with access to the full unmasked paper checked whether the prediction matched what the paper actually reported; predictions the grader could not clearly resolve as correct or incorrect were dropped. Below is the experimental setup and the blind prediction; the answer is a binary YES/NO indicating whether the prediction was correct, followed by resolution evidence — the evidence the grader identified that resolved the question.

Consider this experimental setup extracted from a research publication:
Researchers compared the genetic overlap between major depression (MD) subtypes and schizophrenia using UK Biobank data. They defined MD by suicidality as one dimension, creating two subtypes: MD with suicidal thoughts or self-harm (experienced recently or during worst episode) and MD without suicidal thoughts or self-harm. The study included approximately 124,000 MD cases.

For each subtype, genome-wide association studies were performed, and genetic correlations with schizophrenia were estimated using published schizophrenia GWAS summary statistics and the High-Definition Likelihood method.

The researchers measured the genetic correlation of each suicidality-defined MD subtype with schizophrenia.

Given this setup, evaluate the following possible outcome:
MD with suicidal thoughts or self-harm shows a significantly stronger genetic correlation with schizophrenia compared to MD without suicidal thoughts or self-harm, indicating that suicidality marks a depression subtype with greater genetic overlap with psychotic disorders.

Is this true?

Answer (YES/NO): YES